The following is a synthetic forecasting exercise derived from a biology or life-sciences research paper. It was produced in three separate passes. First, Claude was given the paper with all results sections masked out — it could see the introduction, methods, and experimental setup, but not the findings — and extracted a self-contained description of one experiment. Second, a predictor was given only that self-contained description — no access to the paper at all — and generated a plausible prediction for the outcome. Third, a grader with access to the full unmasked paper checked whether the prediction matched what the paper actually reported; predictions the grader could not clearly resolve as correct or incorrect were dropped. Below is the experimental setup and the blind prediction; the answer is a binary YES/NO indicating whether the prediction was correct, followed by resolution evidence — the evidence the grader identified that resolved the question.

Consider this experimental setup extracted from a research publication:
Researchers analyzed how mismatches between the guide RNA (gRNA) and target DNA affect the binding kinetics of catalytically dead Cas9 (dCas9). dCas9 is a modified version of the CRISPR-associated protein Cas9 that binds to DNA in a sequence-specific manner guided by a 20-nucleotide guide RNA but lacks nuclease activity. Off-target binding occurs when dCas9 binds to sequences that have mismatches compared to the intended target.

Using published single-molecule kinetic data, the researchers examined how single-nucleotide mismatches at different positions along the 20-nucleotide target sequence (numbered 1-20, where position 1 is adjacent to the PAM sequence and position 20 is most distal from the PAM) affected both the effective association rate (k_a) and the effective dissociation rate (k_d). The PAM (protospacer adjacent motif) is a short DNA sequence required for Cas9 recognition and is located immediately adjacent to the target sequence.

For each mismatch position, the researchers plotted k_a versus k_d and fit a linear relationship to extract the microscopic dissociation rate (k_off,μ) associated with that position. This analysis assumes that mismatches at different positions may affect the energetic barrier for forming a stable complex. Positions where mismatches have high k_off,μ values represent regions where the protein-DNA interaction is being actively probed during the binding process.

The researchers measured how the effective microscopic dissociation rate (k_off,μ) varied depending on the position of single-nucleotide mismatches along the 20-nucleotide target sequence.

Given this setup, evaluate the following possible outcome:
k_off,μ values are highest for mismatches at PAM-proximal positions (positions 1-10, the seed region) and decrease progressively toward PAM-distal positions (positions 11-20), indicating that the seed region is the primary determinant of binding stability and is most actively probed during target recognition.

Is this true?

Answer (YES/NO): NO